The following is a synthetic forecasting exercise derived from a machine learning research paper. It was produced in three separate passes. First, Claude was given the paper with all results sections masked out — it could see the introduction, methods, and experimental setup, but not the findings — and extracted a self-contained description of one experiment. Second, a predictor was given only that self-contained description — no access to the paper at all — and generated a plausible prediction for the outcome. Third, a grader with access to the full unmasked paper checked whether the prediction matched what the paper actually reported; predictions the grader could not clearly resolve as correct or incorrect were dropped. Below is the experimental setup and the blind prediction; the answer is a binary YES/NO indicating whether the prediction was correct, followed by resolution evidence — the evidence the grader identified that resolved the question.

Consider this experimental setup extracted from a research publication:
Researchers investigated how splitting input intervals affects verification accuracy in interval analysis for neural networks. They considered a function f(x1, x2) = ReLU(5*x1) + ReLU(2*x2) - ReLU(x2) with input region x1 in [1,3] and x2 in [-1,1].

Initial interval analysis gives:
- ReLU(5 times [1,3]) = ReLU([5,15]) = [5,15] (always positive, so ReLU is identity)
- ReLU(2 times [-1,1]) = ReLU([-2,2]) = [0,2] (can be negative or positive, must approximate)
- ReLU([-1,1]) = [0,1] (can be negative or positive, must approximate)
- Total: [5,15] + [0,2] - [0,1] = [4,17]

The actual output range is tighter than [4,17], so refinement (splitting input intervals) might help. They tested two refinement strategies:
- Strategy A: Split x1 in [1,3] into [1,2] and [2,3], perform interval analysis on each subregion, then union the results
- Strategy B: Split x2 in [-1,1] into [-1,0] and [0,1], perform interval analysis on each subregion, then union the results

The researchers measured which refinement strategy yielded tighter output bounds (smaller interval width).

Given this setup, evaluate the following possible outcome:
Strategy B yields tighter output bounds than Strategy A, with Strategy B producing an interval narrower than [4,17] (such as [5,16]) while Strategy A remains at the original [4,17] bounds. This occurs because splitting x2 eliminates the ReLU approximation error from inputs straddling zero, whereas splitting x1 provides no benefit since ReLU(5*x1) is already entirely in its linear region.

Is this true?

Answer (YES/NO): YES